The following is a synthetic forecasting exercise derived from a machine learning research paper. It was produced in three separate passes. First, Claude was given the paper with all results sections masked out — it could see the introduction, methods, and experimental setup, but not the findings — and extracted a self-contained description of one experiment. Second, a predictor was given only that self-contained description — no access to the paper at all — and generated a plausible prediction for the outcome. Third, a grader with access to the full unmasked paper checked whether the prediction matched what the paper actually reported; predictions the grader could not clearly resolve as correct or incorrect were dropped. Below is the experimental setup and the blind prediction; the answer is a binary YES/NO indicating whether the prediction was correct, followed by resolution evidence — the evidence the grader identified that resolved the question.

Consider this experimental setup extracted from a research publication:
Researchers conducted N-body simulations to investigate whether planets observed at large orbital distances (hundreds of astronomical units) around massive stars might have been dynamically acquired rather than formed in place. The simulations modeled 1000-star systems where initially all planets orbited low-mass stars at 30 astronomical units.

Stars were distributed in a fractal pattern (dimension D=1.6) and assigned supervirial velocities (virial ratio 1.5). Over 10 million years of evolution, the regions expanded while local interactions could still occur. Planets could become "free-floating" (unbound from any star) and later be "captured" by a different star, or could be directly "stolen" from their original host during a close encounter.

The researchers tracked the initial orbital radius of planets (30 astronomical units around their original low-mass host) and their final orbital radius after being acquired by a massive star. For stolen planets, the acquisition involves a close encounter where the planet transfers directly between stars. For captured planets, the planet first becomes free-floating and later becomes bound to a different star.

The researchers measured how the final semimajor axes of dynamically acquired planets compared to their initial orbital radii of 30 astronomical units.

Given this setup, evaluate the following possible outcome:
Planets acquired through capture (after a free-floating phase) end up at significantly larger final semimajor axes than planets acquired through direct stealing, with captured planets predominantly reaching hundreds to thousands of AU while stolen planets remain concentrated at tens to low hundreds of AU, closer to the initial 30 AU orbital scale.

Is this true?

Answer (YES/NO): NO